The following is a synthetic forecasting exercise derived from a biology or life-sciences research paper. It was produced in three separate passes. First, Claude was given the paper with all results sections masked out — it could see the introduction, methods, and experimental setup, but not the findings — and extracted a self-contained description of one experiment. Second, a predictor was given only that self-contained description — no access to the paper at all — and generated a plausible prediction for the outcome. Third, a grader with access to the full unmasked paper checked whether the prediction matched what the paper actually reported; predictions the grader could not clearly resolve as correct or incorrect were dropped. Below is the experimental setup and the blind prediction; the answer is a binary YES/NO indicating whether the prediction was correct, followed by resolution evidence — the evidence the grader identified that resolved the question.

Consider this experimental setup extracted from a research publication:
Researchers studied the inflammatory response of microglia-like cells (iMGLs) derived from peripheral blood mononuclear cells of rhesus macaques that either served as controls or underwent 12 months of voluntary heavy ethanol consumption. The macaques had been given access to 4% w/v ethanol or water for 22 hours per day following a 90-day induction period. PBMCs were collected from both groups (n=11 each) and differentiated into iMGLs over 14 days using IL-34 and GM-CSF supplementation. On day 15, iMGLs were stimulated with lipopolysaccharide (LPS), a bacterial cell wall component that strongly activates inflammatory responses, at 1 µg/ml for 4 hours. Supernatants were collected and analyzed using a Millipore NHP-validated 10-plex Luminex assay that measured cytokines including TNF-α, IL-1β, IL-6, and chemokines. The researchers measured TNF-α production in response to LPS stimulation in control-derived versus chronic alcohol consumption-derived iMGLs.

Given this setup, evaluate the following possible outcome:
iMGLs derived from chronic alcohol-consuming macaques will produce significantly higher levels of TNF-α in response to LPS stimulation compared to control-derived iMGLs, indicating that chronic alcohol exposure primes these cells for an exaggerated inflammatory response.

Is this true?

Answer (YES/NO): NO